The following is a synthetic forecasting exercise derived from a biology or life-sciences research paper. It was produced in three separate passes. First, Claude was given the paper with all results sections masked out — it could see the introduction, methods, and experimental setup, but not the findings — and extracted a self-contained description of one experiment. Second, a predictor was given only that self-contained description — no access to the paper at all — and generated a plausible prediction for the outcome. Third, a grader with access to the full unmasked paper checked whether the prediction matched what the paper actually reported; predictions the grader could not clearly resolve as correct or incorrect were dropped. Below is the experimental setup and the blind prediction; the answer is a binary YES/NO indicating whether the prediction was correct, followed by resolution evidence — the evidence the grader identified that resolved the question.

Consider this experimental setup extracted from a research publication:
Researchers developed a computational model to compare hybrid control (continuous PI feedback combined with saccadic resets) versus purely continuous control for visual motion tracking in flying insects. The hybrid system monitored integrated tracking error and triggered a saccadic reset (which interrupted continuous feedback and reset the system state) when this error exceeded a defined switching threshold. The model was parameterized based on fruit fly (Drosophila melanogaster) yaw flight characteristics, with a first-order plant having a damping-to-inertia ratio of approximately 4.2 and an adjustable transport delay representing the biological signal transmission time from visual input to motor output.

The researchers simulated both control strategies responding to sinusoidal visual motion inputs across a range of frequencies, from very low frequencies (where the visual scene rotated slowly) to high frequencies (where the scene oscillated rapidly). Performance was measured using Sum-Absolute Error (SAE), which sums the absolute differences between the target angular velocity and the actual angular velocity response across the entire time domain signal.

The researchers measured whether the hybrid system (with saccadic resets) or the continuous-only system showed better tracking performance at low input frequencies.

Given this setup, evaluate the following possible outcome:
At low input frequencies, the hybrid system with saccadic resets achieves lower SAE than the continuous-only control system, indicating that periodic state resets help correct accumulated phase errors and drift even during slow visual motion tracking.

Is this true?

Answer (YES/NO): NO